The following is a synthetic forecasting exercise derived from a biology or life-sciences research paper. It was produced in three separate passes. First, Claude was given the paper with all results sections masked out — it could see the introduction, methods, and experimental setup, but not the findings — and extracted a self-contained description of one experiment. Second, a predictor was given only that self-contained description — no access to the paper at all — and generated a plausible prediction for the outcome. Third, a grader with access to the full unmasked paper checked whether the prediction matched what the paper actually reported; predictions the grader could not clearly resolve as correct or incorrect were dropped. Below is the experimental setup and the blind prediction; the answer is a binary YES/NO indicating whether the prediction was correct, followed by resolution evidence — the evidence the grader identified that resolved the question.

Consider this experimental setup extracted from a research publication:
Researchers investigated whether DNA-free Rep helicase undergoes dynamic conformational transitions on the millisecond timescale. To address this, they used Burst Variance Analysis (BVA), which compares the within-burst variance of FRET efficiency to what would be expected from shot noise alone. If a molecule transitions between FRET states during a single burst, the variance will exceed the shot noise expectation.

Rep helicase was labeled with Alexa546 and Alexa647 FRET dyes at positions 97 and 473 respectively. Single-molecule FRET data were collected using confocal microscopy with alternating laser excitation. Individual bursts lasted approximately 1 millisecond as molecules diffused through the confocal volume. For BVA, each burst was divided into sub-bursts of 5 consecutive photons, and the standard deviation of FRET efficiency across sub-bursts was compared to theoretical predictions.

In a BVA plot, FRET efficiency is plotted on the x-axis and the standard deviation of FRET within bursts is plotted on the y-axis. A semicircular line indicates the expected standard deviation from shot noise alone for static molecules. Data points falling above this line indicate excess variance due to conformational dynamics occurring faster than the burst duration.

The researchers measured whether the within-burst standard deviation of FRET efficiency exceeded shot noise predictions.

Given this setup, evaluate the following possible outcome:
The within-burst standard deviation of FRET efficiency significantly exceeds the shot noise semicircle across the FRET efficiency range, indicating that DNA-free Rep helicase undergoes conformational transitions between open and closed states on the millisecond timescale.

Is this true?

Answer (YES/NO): YES